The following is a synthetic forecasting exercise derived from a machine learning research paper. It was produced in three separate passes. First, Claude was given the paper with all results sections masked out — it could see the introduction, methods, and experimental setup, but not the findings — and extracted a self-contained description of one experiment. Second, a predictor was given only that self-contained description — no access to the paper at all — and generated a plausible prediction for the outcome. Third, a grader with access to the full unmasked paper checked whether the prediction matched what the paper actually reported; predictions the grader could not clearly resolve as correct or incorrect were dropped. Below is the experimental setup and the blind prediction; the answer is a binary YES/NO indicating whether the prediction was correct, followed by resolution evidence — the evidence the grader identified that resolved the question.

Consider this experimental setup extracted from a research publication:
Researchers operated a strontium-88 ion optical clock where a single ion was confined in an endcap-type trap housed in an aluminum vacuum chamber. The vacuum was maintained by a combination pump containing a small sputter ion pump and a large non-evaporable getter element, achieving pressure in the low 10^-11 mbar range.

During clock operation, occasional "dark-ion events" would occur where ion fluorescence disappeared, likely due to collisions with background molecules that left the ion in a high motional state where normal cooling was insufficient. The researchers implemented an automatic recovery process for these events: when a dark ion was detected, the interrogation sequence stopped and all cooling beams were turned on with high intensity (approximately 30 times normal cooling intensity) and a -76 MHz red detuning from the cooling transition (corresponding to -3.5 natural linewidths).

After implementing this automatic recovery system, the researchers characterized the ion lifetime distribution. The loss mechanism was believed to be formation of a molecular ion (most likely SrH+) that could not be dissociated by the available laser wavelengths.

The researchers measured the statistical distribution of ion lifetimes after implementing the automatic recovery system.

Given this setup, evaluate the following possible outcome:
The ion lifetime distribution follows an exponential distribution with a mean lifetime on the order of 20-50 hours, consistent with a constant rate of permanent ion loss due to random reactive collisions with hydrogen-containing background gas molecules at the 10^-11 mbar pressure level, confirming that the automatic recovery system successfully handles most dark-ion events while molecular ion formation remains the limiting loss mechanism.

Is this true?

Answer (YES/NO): NO